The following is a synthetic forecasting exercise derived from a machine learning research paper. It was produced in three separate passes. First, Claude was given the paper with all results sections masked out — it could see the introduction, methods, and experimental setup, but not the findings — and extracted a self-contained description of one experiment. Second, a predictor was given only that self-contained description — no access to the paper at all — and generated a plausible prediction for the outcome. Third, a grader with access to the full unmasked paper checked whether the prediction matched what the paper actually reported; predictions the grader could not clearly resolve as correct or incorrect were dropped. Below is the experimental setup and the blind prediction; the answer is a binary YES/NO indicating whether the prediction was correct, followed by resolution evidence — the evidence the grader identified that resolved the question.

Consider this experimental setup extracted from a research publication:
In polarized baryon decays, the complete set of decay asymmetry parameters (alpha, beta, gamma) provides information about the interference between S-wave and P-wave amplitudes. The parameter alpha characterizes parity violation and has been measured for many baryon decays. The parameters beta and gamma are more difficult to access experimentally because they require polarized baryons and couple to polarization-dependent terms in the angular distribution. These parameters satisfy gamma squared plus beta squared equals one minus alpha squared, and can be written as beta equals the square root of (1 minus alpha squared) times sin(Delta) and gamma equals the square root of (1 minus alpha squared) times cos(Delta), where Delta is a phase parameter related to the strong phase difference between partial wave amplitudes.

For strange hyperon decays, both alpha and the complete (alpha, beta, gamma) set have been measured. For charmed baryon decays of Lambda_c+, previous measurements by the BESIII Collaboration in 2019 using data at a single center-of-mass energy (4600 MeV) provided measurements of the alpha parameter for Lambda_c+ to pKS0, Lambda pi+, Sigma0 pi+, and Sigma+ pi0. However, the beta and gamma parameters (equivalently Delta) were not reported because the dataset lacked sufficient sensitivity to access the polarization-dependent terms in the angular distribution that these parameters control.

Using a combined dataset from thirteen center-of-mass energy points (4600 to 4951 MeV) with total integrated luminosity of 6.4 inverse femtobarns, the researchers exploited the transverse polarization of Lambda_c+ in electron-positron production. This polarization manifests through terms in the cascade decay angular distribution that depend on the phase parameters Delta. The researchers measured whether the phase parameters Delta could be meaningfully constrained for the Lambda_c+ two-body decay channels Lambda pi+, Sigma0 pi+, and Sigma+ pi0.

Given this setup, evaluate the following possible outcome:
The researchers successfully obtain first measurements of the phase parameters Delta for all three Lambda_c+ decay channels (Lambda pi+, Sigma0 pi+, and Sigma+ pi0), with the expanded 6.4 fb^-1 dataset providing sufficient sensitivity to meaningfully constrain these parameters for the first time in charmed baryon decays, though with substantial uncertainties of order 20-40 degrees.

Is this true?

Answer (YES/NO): NO